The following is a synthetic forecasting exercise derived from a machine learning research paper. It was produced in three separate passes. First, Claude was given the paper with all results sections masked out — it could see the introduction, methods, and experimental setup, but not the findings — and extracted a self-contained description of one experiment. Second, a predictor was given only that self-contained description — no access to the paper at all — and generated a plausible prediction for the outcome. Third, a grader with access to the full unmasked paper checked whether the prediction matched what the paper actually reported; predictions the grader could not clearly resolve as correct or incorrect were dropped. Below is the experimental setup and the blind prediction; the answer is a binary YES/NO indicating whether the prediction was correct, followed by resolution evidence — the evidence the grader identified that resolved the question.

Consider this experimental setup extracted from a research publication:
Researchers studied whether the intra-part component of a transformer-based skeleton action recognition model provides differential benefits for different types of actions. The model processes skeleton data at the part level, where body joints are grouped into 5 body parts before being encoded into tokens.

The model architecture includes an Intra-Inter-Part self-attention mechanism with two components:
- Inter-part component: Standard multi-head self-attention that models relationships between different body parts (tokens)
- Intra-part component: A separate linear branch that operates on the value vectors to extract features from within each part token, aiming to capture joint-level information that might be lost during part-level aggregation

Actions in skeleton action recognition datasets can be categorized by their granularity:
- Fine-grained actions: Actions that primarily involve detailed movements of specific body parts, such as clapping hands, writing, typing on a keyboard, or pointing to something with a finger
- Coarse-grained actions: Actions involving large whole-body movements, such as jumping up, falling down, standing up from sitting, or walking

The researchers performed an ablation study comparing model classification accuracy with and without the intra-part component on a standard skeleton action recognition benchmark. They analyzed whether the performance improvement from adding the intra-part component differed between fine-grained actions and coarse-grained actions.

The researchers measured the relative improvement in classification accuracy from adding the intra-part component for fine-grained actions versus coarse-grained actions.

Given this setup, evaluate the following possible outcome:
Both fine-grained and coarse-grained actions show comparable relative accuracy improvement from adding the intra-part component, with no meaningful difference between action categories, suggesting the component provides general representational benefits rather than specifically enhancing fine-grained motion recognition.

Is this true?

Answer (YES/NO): NO